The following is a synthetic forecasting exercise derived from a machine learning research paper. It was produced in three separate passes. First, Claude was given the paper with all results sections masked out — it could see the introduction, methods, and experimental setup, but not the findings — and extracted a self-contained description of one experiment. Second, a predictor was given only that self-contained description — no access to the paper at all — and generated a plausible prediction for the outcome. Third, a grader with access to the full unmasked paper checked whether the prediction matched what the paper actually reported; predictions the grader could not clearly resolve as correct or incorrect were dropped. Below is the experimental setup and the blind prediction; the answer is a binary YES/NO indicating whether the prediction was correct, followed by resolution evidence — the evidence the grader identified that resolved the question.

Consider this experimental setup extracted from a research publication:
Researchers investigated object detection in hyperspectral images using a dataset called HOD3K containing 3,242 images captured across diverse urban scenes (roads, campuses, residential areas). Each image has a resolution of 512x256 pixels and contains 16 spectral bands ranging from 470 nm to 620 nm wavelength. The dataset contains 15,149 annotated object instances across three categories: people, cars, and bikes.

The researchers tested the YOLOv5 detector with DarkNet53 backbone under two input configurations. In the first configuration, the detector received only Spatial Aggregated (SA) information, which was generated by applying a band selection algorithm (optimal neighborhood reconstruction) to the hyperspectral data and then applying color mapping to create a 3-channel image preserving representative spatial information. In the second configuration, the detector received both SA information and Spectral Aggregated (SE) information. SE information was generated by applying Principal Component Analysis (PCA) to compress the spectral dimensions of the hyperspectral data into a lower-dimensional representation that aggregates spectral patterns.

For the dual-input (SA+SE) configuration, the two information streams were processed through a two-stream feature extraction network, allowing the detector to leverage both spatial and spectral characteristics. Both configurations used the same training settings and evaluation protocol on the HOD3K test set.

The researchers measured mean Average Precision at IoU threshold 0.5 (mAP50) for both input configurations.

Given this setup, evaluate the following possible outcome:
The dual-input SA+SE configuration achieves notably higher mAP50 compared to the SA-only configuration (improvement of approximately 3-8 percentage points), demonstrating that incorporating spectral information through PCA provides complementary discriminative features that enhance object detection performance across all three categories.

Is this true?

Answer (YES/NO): YES